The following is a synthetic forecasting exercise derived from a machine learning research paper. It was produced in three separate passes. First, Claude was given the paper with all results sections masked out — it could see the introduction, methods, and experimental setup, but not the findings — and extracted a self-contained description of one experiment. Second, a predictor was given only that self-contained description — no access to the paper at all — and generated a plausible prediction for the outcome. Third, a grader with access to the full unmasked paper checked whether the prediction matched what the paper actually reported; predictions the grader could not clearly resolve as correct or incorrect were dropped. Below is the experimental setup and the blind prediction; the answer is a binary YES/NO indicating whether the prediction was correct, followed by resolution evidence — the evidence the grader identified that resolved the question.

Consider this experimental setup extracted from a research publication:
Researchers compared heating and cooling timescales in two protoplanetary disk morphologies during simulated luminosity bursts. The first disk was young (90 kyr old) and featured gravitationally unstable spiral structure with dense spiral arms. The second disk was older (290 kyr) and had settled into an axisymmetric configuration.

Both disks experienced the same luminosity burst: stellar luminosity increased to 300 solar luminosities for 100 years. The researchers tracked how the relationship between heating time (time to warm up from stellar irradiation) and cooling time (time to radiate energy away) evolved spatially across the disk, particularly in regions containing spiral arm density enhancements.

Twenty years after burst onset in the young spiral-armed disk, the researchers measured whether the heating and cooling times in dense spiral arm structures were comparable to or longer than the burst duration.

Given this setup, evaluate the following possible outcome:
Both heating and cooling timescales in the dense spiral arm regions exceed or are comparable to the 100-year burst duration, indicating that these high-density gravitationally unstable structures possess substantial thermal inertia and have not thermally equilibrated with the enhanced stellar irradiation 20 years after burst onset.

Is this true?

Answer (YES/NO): YES